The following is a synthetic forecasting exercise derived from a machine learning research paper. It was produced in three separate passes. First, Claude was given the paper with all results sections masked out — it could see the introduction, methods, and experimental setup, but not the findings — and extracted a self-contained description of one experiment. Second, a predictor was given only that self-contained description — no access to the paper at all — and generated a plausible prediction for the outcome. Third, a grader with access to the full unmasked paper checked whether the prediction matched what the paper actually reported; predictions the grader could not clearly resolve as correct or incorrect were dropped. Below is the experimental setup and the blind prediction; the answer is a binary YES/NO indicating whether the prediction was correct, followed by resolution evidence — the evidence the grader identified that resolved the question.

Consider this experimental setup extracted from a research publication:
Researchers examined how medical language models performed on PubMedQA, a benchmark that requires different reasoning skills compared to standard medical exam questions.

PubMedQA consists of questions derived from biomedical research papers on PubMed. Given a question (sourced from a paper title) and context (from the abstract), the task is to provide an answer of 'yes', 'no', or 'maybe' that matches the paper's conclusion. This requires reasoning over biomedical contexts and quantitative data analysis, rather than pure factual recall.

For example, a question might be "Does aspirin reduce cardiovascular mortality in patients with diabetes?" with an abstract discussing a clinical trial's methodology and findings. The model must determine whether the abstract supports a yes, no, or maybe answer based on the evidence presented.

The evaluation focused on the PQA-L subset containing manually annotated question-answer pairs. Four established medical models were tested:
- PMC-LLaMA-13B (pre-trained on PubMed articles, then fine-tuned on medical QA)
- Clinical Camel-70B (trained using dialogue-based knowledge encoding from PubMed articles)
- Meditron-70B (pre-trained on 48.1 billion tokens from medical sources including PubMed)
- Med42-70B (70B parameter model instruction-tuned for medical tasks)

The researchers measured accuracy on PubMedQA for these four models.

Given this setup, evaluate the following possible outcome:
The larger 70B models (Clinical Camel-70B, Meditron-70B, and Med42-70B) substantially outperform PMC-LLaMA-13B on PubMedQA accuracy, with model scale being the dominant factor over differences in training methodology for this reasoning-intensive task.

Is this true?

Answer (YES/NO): NO